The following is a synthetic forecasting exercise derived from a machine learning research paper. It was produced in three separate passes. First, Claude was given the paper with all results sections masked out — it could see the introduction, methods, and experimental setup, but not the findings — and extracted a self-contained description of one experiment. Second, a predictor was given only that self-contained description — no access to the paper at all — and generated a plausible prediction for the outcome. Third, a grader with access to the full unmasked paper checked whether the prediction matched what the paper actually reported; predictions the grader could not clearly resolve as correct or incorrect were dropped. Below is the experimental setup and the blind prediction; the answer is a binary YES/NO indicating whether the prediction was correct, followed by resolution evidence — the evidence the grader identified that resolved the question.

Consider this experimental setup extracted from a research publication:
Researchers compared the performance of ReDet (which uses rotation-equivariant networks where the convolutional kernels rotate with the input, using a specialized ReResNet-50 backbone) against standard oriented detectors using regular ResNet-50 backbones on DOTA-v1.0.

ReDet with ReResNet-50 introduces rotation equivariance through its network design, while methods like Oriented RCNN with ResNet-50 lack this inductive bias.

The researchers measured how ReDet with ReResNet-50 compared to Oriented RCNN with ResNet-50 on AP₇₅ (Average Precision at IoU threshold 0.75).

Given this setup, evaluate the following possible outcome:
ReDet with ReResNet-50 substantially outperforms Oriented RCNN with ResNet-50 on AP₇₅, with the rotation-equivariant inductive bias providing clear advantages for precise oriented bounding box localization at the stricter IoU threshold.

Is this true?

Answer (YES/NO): NO